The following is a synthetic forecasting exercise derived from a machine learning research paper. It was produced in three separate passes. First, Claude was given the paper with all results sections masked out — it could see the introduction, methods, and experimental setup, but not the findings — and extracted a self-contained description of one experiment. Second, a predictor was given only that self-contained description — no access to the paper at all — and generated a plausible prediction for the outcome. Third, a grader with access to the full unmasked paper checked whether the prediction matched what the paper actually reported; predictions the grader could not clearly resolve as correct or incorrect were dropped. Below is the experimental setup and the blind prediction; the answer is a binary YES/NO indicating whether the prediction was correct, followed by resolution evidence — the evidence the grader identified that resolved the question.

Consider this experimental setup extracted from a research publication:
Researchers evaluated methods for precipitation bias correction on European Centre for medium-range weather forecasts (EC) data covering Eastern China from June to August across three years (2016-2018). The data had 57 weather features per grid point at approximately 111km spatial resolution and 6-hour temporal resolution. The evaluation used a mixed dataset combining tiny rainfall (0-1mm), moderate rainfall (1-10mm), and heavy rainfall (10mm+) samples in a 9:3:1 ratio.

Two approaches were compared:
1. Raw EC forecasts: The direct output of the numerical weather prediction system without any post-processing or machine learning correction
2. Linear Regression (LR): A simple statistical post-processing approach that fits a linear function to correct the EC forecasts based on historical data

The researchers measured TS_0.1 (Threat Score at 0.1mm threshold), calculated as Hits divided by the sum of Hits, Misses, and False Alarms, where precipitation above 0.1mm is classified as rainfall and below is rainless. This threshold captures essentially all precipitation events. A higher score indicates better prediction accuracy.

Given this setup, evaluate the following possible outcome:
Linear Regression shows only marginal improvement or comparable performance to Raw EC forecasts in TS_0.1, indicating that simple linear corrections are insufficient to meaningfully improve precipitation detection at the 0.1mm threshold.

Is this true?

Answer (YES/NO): NO